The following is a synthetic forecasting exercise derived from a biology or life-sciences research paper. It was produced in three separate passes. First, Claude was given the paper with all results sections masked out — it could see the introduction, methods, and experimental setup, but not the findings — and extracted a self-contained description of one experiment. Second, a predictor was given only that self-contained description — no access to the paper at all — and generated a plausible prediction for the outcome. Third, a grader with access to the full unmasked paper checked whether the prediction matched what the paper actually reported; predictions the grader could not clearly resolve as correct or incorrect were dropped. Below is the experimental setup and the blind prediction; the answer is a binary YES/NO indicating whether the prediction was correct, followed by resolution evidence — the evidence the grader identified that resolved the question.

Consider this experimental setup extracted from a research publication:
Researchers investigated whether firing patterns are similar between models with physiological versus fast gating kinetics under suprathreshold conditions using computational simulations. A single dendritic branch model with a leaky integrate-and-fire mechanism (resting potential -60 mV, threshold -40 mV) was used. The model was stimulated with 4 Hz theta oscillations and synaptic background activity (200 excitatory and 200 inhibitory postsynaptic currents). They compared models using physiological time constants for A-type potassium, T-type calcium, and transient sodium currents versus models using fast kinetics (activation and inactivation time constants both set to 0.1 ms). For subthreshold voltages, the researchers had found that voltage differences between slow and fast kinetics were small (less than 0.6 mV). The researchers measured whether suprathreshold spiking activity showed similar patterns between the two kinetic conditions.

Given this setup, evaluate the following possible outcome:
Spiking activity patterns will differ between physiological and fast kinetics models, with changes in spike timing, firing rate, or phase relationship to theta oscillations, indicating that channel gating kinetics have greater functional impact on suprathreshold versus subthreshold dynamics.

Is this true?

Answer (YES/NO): NO